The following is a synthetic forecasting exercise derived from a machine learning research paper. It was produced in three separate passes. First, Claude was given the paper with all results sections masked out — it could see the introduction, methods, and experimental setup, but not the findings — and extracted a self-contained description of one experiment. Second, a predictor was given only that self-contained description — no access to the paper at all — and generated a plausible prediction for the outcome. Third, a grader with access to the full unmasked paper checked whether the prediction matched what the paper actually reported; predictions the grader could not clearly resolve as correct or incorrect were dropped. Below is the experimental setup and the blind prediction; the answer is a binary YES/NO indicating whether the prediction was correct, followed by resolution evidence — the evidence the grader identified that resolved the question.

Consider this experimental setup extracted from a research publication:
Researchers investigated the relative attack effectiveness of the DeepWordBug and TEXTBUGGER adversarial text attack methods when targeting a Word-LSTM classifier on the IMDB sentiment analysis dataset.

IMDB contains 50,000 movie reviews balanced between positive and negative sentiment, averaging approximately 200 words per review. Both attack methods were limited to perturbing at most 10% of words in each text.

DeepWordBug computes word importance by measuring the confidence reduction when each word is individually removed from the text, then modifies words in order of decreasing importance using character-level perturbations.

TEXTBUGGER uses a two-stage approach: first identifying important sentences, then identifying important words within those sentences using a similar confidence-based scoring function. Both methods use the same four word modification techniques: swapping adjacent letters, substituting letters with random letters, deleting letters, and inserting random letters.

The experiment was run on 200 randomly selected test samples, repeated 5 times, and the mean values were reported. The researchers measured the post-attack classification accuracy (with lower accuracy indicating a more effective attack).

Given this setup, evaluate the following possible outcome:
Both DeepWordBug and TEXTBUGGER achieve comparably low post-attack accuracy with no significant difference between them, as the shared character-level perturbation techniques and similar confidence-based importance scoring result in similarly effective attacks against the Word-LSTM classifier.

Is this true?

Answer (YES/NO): NO